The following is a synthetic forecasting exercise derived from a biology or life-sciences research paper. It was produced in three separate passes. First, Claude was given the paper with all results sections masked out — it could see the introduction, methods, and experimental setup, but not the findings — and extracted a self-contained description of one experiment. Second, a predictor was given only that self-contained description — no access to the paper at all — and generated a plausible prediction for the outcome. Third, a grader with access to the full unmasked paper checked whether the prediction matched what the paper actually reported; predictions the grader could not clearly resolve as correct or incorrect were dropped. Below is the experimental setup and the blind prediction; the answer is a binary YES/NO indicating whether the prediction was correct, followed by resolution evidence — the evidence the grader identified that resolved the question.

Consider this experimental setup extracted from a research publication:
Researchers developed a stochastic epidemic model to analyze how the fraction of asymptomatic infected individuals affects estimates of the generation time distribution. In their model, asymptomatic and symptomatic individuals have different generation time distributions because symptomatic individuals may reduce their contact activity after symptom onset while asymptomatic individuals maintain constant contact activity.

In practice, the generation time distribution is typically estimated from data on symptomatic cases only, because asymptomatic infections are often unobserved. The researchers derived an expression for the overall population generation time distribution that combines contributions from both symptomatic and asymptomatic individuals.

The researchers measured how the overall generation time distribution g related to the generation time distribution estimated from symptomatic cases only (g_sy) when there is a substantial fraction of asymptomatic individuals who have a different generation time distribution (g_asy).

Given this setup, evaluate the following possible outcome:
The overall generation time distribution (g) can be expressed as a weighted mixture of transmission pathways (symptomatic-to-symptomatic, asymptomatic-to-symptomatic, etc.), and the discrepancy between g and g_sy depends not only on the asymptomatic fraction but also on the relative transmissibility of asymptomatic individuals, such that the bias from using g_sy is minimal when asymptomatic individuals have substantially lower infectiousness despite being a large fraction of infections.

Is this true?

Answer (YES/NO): NO